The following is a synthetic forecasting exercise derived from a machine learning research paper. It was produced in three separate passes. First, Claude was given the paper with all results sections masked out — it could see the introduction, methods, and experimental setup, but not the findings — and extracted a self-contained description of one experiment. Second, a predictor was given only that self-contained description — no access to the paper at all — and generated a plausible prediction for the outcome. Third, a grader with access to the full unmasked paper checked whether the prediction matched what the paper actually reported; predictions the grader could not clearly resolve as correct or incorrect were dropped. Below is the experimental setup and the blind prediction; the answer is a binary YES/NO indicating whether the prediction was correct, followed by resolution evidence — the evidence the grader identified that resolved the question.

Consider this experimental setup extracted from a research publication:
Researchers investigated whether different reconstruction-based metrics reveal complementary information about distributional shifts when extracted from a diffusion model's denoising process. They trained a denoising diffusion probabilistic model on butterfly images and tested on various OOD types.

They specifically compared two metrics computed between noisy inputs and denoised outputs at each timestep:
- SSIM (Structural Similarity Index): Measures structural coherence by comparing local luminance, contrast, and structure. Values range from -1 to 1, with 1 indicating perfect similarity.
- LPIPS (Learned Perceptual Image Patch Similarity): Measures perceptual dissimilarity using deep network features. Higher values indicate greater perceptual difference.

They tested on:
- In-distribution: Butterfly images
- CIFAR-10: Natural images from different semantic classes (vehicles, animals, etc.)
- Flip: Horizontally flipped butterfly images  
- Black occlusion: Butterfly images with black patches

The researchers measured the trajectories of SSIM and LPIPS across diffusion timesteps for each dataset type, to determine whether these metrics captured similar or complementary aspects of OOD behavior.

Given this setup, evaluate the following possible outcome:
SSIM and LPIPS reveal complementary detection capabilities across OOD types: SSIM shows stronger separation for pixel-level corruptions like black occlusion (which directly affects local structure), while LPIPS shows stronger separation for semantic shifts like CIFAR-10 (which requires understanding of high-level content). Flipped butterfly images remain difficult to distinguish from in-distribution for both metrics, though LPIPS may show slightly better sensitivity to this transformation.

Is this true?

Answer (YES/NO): NO